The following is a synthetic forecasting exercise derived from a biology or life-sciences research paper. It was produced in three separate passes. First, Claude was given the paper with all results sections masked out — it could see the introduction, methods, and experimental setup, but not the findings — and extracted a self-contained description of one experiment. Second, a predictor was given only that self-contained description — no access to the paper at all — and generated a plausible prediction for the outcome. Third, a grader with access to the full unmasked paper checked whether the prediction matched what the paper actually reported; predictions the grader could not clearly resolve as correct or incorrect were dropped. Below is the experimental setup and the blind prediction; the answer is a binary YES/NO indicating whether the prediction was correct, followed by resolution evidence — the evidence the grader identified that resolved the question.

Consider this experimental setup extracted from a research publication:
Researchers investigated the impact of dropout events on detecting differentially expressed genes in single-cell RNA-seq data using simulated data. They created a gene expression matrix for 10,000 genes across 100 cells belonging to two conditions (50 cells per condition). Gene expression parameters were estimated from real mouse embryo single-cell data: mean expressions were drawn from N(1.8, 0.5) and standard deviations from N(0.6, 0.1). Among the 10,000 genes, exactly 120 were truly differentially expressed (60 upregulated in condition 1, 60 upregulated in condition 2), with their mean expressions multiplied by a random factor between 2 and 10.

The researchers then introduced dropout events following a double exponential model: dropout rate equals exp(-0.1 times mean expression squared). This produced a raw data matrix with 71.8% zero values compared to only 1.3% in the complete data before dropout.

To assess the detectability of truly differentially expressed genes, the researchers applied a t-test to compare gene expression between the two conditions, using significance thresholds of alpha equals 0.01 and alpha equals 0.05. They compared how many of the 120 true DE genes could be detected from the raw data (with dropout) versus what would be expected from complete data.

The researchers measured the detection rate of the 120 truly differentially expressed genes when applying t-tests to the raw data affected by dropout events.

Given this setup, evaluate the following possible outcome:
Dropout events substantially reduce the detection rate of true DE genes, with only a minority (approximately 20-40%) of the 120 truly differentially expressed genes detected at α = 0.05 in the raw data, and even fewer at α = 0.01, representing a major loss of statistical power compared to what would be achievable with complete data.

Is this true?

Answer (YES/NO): NO